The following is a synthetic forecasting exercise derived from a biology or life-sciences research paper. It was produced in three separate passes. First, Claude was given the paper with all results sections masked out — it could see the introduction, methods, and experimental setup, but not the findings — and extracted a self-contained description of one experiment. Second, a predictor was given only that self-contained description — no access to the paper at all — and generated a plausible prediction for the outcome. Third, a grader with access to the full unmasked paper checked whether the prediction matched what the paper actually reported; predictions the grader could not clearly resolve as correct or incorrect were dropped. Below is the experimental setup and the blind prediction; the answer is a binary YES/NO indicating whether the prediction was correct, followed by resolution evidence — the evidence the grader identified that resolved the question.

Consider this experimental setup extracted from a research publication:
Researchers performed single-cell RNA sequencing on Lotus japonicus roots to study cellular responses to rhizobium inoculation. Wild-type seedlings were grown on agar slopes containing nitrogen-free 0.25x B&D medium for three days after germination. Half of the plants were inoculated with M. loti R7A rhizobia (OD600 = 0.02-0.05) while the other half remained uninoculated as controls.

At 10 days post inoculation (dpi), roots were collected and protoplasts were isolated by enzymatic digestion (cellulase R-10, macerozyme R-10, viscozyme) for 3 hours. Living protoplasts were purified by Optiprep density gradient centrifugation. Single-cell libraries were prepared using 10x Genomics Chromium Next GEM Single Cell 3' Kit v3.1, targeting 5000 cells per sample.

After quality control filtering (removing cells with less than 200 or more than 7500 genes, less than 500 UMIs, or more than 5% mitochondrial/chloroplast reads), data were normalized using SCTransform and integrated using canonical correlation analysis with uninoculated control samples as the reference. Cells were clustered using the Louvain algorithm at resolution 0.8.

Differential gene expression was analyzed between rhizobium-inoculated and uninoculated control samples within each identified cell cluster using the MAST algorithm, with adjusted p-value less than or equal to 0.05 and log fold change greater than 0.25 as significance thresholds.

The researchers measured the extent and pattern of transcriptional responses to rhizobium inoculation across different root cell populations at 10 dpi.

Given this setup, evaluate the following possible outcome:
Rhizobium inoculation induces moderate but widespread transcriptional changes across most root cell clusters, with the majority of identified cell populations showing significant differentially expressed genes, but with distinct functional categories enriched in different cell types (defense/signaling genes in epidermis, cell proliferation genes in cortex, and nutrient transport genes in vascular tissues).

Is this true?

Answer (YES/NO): NO